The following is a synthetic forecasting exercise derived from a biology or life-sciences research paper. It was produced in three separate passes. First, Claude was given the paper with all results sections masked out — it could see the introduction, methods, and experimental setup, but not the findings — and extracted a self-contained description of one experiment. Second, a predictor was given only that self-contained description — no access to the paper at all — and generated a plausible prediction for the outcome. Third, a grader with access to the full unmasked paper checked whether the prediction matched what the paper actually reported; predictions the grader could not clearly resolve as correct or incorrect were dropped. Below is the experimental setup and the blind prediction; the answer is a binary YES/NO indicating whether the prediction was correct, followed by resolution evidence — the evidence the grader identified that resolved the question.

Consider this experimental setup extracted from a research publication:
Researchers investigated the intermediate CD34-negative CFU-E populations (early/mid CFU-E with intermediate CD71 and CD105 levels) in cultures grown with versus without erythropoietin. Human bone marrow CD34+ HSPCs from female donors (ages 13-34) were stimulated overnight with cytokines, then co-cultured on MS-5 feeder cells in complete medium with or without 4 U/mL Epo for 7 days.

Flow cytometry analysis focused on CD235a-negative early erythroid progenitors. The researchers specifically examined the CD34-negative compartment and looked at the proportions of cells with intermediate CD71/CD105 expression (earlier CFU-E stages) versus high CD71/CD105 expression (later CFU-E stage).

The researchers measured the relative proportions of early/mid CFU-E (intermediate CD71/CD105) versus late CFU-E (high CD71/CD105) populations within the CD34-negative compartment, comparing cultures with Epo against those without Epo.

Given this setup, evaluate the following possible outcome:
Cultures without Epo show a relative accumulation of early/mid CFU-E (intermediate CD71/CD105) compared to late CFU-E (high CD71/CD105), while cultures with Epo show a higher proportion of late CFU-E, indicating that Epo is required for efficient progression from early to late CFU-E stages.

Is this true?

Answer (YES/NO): YES